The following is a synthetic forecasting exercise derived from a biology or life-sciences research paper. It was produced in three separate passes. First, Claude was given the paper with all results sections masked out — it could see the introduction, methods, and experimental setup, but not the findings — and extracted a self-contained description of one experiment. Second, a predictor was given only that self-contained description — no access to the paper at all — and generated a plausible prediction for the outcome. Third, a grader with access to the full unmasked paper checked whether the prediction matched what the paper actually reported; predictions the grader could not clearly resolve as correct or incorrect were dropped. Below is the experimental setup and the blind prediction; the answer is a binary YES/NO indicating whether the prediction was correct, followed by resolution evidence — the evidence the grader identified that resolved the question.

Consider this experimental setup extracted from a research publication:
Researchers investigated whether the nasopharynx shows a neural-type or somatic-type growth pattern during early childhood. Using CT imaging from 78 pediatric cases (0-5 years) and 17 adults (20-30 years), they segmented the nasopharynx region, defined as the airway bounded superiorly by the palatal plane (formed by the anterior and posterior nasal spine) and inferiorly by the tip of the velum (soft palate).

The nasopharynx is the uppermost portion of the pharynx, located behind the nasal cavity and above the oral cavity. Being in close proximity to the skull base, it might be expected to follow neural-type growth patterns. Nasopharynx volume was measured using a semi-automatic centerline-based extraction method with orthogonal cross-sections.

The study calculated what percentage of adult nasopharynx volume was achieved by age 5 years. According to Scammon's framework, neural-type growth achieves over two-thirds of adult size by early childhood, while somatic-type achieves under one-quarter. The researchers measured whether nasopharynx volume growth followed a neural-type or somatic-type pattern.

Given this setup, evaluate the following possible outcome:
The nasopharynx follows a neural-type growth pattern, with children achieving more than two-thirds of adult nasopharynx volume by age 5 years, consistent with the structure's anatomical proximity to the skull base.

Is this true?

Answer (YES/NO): NO